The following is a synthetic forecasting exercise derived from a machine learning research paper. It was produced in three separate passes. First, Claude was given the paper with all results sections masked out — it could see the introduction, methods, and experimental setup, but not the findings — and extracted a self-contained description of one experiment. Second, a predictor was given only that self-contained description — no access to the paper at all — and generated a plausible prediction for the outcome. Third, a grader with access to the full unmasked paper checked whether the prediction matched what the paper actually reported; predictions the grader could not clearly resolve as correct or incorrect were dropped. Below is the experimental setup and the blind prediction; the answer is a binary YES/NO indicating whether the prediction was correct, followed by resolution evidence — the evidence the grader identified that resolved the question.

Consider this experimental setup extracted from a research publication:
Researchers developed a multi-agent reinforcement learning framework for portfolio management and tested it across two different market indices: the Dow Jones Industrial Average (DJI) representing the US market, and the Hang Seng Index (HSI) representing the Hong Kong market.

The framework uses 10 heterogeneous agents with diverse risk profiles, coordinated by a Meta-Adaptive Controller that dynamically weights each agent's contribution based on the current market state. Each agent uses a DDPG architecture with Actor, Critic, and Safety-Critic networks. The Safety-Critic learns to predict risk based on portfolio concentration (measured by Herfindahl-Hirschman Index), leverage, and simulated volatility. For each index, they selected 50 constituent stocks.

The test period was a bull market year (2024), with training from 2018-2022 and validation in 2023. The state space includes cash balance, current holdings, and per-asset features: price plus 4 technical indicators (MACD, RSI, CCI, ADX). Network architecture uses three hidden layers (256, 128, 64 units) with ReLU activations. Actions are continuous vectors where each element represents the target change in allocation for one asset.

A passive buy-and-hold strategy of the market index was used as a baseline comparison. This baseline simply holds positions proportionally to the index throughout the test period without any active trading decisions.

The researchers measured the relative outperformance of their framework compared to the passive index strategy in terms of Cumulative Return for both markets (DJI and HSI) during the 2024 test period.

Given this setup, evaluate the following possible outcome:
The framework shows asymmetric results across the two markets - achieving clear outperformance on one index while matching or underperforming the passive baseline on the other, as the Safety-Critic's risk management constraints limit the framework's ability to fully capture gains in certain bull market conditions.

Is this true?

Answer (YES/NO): YES